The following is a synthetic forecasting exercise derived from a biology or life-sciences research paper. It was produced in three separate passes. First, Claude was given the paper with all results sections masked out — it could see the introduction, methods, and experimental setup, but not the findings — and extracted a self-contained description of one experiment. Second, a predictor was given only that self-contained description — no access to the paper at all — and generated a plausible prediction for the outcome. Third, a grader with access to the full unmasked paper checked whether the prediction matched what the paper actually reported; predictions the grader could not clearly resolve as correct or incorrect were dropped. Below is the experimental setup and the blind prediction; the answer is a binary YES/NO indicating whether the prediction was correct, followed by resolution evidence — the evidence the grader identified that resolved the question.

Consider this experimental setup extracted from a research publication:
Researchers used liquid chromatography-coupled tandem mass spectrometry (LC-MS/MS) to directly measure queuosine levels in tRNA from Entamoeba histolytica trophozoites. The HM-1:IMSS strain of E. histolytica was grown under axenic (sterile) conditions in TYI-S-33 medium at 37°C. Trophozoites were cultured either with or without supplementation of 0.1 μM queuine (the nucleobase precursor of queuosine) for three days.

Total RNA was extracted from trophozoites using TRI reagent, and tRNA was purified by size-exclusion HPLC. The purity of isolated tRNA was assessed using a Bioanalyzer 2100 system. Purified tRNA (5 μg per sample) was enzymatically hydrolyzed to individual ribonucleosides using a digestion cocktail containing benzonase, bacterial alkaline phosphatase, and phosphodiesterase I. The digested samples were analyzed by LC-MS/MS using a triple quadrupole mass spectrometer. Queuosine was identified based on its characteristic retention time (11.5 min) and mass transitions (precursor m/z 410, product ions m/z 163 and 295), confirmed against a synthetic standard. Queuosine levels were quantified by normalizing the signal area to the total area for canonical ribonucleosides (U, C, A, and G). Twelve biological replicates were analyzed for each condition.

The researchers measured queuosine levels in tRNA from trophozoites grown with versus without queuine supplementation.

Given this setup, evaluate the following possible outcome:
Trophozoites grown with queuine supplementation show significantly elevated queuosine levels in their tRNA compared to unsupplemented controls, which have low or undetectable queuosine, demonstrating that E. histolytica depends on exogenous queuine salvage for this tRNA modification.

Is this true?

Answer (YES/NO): YES